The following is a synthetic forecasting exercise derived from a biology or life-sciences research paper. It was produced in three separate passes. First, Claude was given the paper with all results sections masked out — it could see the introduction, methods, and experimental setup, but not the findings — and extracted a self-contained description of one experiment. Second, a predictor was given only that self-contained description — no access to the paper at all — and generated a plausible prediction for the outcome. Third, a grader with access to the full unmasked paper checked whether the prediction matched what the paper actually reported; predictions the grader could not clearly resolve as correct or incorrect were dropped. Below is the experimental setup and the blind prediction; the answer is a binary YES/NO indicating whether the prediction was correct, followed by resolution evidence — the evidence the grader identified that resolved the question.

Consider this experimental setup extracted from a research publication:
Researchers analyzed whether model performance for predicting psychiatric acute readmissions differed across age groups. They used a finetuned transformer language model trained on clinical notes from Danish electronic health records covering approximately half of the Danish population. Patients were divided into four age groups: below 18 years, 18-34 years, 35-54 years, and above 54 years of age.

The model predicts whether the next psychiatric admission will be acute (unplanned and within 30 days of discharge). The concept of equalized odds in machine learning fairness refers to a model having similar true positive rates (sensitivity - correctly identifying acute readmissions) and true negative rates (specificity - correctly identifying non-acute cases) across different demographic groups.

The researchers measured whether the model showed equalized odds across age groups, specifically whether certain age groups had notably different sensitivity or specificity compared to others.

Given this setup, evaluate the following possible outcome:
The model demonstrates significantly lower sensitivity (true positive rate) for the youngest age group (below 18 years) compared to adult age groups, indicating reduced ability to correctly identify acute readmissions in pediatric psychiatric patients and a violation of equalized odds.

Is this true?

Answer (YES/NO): NO